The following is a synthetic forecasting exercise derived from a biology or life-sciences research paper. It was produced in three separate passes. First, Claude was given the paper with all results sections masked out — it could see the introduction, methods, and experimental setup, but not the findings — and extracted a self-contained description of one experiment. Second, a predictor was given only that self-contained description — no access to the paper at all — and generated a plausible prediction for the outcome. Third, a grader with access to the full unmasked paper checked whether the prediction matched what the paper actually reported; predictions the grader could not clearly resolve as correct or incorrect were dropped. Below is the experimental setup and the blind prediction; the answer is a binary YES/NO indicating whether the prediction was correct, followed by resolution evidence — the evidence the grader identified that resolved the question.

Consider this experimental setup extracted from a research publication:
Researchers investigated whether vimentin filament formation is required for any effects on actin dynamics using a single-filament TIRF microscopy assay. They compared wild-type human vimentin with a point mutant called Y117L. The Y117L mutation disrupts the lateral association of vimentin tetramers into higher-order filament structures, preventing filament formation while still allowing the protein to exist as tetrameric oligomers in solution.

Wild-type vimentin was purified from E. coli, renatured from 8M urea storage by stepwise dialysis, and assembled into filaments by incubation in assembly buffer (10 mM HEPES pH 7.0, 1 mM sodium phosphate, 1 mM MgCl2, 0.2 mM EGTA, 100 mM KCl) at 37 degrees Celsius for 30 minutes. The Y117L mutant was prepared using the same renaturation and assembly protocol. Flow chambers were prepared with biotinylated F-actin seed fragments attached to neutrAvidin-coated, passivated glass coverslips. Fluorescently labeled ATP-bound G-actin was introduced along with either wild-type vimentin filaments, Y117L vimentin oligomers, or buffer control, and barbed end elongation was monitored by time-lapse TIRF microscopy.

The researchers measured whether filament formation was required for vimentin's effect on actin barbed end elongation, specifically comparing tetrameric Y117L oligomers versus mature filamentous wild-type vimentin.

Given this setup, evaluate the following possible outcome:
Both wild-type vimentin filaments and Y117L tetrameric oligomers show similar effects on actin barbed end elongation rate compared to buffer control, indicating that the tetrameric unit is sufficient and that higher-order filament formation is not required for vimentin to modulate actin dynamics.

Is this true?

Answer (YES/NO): YES